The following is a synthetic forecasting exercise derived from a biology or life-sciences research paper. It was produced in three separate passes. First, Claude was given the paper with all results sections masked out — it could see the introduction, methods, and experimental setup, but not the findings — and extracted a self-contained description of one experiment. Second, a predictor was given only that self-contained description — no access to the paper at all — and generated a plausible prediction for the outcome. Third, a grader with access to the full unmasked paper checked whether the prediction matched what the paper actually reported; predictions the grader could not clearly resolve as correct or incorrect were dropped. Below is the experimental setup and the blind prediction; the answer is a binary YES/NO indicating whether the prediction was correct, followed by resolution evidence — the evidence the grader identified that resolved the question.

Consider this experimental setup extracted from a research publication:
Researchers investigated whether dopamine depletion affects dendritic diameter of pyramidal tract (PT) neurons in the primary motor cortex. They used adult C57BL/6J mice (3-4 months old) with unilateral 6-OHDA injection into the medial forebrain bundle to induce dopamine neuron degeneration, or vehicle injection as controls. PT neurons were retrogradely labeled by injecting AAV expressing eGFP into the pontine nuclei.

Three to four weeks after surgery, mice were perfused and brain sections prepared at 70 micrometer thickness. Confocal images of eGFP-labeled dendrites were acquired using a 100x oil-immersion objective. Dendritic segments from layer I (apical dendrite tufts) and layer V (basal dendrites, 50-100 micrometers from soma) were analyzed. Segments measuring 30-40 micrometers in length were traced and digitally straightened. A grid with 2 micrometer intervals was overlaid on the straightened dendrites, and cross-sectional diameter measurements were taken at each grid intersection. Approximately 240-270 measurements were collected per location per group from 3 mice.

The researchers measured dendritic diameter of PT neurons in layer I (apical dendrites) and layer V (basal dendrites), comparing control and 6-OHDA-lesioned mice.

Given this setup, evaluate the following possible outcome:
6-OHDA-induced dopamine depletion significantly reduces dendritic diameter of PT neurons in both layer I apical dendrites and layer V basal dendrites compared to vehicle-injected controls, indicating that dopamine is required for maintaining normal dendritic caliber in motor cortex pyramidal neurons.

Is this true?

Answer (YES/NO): YES